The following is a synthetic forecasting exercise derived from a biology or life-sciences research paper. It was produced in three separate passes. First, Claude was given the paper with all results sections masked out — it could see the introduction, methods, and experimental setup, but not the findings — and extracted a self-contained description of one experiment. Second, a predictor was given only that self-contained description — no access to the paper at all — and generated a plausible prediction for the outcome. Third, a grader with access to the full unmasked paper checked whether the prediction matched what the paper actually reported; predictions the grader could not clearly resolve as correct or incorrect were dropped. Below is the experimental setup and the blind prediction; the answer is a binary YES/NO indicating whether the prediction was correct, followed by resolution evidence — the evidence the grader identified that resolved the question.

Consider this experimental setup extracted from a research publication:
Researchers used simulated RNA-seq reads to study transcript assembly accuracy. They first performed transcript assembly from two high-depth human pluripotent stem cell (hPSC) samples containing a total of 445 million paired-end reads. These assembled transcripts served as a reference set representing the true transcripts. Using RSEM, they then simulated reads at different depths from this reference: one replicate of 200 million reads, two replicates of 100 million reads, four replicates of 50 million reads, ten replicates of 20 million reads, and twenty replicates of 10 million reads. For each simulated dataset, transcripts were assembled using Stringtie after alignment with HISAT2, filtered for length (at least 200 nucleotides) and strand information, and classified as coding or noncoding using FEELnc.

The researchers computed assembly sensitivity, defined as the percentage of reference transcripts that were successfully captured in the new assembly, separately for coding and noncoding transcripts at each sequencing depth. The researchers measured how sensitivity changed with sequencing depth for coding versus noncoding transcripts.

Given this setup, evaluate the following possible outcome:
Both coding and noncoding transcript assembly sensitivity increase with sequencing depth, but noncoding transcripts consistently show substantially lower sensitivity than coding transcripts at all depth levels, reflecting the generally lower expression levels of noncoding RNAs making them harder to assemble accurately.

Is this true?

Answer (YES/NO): YES